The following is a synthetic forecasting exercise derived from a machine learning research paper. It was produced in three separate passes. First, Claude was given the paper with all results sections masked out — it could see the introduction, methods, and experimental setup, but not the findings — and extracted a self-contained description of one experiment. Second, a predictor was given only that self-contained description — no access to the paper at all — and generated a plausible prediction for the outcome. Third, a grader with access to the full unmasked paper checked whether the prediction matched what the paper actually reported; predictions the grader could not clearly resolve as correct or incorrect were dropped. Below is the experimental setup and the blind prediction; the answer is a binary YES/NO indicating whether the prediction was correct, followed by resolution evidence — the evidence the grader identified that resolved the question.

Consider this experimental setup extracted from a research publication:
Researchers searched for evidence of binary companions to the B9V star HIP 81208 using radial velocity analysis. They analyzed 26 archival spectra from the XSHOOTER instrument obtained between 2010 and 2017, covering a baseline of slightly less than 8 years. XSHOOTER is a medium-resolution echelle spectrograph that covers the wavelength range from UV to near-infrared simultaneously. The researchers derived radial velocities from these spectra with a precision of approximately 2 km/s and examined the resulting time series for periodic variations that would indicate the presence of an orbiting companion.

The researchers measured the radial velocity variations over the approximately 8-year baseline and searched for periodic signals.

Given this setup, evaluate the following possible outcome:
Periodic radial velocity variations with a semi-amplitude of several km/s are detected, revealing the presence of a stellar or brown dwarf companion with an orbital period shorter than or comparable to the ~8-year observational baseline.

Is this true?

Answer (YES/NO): NO